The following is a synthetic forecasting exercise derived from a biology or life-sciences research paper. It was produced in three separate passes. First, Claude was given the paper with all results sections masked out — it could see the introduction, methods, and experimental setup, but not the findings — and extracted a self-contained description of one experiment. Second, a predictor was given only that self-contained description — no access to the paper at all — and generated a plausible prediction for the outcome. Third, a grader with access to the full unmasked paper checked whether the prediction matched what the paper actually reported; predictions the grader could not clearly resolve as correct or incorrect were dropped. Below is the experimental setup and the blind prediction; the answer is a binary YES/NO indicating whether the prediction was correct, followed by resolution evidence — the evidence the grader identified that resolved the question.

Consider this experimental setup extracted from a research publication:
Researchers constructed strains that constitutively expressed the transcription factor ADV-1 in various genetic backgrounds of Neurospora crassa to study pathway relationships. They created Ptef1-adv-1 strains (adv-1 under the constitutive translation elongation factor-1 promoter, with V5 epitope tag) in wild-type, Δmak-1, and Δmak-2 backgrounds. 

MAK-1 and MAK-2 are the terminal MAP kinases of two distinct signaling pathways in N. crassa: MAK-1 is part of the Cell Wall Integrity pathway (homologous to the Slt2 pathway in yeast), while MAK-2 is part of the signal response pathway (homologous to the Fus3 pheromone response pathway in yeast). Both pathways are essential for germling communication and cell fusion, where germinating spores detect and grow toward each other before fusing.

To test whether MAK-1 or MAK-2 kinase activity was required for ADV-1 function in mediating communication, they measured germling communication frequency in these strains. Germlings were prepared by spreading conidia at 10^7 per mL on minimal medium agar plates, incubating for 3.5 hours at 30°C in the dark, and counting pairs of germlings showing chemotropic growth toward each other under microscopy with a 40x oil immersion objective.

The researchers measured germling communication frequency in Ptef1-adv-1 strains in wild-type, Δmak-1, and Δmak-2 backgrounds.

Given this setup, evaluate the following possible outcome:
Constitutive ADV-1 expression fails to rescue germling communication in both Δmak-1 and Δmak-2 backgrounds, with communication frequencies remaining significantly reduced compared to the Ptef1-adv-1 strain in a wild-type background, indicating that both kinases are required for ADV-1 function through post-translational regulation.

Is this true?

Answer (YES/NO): YES